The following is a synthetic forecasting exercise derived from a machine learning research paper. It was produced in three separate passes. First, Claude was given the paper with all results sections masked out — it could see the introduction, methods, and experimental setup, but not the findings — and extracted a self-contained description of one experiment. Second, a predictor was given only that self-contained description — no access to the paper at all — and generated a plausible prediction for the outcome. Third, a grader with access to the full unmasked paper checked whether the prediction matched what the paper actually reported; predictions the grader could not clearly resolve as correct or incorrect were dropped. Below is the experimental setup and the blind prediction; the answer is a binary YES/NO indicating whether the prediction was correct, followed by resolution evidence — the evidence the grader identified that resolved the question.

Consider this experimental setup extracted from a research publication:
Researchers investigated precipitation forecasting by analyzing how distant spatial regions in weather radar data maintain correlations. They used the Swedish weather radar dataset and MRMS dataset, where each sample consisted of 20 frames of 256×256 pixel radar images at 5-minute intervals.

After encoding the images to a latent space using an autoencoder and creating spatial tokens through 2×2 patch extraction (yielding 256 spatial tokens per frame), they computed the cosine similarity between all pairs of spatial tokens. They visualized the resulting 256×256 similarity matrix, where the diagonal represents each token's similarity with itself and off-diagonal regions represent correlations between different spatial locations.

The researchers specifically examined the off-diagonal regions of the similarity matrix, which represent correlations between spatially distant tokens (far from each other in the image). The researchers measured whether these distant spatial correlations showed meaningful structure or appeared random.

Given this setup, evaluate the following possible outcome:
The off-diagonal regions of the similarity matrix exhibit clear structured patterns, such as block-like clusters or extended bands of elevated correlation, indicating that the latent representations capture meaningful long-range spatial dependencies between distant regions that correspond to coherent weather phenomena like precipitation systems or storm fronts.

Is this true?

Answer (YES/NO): YES